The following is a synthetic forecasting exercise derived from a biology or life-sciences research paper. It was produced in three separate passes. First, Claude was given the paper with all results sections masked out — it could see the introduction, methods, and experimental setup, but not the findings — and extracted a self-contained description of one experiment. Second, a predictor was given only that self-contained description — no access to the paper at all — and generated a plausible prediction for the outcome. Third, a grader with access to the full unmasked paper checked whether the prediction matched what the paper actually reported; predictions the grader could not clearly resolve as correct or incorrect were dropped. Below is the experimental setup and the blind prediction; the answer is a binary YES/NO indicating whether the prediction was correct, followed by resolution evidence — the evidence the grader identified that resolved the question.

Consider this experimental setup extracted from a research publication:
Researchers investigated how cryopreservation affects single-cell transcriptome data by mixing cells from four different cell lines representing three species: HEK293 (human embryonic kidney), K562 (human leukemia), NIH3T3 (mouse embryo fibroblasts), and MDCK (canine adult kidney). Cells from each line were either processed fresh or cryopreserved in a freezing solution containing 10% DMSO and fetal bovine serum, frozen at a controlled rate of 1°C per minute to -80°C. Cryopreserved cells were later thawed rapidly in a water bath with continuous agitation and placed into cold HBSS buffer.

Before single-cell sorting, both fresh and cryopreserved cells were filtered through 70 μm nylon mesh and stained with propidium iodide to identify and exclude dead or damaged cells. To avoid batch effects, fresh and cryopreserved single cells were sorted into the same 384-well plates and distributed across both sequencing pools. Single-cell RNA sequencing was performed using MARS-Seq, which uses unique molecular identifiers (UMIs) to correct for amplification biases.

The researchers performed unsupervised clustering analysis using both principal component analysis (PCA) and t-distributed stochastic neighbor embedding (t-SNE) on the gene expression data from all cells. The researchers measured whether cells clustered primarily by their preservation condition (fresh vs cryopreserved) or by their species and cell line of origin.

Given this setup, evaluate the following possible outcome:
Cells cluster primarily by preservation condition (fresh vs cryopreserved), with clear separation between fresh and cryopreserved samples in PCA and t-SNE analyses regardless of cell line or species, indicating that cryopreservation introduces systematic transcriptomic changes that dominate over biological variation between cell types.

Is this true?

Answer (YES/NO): NO